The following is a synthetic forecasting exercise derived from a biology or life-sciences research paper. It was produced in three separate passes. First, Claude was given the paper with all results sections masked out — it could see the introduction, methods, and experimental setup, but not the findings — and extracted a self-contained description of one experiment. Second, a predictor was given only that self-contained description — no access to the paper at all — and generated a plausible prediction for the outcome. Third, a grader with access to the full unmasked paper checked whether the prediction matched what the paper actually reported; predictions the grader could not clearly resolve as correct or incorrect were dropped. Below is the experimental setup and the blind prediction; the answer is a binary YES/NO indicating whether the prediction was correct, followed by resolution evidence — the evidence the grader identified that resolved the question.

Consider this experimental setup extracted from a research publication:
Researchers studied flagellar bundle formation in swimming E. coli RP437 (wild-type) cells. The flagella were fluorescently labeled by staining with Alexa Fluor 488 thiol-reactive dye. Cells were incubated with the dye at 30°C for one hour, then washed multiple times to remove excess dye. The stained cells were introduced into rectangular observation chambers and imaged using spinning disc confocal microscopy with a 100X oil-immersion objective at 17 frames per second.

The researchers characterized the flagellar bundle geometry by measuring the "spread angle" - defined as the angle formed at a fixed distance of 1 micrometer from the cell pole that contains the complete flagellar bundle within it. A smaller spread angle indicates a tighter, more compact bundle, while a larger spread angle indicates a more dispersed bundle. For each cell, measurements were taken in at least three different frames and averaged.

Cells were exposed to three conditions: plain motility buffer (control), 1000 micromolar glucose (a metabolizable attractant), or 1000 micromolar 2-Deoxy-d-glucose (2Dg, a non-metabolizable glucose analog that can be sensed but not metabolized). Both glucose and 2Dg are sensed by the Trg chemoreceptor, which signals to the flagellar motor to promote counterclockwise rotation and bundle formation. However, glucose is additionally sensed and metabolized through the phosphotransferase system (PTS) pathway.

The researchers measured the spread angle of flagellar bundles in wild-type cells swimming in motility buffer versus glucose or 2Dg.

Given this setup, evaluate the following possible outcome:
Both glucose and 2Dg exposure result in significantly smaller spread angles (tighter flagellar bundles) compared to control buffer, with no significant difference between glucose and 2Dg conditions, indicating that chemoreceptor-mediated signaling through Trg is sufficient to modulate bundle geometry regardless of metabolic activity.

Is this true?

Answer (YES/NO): NO